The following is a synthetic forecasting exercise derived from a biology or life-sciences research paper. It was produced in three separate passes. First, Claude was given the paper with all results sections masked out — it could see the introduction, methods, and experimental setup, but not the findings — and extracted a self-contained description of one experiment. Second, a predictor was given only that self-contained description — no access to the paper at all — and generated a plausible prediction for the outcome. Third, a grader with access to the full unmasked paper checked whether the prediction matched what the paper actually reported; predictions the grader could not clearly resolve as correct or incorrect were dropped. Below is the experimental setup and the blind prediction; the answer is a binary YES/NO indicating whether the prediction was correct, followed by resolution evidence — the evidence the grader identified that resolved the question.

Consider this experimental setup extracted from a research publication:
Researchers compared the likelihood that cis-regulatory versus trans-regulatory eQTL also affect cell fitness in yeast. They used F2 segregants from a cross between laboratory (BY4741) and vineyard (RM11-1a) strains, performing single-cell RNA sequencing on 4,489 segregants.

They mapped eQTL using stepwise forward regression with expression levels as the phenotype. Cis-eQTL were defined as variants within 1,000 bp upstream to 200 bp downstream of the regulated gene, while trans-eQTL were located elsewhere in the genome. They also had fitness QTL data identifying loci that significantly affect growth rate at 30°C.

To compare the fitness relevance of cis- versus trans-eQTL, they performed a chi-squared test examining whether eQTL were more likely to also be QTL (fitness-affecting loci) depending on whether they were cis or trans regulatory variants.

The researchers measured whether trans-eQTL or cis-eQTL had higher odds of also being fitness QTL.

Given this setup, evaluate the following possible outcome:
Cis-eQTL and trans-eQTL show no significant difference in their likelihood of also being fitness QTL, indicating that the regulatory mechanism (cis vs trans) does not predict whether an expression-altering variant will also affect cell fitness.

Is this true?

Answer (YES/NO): NO